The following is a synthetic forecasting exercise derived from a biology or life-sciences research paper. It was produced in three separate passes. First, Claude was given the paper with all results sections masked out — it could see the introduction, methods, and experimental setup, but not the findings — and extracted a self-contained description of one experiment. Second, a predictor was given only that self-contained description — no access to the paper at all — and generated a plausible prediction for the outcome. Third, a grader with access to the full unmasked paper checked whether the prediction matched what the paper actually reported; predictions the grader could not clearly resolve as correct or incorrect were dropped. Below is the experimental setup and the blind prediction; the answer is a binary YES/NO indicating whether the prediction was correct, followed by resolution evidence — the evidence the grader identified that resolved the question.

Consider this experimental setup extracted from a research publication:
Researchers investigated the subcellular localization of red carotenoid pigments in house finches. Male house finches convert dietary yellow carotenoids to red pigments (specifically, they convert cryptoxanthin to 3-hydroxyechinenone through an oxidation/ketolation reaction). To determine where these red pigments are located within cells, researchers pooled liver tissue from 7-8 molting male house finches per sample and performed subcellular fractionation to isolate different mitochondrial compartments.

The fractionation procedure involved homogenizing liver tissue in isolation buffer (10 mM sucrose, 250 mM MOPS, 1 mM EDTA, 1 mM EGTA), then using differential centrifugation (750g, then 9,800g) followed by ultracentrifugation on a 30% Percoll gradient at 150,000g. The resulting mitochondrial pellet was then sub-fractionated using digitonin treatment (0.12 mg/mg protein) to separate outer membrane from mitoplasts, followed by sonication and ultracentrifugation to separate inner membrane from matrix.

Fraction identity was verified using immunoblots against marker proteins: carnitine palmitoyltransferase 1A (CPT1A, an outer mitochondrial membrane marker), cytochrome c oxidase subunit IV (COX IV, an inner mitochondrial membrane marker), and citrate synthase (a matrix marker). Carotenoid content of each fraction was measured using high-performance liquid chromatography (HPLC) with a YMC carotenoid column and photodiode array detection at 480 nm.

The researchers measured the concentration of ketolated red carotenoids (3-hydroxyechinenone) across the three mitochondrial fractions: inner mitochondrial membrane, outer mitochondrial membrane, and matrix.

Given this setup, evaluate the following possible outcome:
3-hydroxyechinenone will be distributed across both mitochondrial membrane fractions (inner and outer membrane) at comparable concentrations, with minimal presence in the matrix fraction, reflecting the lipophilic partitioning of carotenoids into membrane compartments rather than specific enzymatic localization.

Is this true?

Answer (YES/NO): NO